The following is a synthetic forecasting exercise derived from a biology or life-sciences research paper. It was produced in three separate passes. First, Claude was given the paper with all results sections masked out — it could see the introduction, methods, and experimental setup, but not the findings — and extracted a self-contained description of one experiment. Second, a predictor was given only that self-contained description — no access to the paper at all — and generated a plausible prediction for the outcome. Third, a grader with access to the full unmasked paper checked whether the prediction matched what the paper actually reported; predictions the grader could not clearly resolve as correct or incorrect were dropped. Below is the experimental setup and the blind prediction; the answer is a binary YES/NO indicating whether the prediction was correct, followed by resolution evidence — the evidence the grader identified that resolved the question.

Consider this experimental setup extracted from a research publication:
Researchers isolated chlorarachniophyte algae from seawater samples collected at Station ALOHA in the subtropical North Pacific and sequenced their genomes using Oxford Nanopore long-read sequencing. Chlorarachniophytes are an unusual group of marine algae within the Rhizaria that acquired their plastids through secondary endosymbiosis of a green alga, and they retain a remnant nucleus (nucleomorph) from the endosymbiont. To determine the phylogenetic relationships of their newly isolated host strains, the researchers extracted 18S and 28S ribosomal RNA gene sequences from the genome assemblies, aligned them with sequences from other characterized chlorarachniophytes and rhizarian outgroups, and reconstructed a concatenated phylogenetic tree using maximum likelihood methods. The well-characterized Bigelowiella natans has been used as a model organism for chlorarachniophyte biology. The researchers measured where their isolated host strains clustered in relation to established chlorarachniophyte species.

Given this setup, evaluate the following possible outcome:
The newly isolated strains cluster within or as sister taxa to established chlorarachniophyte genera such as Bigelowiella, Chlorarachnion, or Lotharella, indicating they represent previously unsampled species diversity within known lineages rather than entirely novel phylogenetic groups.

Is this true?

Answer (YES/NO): NO